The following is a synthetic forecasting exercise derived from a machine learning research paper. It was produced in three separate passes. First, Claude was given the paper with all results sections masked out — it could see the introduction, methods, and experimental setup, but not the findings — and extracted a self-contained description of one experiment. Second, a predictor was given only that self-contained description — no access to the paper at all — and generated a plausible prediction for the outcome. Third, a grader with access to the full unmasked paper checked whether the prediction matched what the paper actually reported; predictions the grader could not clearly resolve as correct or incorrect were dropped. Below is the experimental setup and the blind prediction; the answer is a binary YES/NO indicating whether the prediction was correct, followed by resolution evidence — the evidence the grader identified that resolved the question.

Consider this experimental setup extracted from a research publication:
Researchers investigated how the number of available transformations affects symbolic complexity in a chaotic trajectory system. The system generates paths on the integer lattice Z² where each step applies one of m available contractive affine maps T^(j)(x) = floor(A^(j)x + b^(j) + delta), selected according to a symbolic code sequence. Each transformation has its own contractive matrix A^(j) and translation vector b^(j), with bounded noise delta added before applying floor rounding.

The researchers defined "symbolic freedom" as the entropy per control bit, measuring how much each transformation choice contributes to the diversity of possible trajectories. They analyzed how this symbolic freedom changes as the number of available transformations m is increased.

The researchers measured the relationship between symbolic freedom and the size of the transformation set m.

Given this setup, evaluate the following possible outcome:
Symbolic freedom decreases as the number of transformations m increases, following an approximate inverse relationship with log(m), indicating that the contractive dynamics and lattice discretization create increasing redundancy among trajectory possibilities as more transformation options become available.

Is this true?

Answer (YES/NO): NO